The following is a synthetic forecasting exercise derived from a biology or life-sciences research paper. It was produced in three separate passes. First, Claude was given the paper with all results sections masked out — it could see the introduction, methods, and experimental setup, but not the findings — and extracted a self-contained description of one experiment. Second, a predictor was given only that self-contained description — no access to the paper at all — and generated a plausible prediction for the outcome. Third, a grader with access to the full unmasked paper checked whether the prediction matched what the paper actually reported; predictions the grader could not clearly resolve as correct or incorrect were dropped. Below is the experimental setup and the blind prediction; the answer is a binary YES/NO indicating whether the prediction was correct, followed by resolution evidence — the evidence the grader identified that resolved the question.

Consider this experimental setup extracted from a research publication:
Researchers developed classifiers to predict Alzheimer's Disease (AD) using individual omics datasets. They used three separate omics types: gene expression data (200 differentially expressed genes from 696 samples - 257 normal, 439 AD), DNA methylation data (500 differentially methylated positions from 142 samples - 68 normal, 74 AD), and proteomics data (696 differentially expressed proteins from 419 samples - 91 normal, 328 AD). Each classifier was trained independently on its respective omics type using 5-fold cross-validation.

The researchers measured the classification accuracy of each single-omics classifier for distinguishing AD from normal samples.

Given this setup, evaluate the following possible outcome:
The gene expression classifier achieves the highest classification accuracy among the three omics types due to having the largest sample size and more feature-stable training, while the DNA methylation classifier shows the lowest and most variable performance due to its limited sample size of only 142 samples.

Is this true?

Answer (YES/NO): NO